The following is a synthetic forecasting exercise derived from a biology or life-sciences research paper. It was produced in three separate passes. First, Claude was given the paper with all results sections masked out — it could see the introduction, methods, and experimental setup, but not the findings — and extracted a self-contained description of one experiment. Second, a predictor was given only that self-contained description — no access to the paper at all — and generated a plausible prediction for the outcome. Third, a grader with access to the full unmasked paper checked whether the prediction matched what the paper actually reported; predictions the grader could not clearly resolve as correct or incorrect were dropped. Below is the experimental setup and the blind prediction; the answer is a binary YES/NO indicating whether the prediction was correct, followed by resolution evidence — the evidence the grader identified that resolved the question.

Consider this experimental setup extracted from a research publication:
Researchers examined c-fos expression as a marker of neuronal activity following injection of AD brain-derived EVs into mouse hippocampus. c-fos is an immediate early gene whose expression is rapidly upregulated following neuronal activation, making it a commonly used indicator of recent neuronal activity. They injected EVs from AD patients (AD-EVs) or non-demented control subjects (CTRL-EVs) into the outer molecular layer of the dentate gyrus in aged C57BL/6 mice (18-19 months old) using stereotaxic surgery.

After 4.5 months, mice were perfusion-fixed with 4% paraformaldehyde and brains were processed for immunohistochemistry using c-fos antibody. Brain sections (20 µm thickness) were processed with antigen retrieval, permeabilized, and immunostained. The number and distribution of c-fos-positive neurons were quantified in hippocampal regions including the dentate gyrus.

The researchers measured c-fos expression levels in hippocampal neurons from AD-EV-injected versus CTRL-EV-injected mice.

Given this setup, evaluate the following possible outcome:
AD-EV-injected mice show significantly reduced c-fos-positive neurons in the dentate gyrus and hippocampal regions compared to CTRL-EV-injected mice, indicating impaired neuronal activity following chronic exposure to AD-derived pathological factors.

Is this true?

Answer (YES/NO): NO